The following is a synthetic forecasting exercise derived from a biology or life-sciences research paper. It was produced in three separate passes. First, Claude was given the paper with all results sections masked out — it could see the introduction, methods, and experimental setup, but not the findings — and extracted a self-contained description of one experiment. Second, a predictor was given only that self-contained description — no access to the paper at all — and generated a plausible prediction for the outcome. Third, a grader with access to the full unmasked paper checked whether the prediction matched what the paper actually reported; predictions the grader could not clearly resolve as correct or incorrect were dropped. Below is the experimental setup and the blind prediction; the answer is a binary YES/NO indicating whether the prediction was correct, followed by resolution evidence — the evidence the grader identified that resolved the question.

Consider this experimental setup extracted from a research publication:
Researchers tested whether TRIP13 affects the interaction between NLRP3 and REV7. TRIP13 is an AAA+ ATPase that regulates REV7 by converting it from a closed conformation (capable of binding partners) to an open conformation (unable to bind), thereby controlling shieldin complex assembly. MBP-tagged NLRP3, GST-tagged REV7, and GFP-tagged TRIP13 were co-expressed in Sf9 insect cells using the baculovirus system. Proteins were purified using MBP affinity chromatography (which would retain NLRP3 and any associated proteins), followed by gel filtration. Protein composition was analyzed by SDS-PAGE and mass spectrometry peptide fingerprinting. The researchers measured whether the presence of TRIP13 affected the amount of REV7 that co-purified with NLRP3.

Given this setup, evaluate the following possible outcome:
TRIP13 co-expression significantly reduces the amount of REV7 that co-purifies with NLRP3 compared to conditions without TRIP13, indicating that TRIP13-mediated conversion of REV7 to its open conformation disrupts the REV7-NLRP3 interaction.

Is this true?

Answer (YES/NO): NO